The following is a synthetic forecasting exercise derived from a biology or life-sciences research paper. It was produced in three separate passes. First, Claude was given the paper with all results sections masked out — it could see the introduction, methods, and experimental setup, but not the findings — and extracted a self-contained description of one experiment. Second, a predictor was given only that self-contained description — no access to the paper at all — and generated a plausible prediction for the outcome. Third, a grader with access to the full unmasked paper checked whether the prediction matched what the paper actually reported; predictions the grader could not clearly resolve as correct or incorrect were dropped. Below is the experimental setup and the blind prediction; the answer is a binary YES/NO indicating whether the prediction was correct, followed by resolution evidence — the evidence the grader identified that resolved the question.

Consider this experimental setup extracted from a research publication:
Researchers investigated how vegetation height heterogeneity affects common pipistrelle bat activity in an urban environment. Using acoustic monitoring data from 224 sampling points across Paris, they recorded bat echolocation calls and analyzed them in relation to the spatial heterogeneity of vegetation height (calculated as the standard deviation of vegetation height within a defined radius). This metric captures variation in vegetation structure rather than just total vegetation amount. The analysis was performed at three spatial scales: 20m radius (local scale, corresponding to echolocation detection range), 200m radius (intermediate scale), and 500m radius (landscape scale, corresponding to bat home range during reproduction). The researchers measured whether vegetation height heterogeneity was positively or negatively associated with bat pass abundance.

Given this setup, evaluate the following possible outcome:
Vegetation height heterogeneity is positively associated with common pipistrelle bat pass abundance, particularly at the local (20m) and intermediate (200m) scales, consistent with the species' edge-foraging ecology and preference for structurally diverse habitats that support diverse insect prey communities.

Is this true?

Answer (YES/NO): YES